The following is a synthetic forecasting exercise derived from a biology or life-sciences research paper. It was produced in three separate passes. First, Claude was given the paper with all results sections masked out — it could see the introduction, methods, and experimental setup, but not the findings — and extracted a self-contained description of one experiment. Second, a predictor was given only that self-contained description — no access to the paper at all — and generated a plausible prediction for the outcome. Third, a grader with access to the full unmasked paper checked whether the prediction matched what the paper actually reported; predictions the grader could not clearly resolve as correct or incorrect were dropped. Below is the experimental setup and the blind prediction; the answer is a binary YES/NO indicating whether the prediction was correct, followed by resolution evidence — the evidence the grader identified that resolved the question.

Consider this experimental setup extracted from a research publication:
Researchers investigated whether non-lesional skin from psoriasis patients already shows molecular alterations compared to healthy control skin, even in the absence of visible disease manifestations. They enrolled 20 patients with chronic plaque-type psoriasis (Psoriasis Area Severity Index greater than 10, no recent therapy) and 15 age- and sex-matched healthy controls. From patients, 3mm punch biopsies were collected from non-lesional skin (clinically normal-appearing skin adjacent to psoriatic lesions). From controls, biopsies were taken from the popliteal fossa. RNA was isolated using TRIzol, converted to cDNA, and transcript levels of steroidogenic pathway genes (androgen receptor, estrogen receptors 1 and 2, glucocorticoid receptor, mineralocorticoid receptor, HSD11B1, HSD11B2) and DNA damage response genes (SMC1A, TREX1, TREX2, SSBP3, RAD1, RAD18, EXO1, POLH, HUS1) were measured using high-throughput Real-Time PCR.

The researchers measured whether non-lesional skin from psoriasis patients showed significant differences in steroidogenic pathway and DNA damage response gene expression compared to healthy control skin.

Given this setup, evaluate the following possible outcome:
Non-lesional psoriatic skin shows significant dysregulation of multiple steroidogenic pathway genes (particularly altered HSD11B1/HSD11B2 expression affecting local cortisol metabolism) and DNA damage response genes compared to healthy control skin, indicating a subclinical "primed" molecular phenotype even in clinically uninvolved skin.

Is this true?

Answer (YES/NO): NO